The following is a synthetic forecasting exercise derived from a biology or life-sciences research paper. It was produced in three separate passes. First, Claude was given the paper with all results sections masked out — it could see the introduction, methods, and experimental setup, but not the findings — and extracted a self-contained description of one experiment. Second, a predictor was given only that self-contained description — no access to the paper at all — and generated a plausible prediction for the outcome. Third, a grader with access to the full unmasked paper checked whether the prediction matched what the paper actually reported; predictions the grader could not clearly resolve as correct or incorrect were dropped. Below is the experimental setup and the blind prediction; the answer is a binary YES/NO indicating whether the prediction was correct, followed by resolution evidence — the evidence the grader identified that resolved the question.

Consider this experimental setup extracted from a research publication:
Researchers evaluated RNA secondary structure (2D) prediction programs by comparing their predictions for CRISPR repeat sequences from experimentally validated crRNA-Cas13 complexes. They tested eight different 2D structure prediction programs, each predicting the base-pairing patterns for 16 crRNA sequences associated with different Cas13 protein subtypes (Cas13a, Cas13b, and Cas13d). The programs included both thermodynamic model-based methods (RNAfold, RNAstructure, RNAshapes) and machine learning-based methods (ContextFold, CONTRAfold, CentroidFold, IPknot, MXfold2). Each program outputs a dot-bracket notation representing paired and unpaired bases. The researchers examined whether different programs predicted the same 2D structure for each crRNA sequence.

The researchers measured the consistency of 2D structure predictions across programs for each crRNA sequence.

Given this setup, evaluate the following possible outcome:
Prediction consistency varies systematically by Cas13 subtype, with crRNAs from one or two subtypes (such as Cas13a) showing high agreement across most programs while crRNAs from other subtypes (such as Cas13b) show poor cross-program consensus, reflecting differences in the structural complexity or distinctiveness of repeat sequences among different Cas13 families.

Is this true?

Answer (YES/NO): NO